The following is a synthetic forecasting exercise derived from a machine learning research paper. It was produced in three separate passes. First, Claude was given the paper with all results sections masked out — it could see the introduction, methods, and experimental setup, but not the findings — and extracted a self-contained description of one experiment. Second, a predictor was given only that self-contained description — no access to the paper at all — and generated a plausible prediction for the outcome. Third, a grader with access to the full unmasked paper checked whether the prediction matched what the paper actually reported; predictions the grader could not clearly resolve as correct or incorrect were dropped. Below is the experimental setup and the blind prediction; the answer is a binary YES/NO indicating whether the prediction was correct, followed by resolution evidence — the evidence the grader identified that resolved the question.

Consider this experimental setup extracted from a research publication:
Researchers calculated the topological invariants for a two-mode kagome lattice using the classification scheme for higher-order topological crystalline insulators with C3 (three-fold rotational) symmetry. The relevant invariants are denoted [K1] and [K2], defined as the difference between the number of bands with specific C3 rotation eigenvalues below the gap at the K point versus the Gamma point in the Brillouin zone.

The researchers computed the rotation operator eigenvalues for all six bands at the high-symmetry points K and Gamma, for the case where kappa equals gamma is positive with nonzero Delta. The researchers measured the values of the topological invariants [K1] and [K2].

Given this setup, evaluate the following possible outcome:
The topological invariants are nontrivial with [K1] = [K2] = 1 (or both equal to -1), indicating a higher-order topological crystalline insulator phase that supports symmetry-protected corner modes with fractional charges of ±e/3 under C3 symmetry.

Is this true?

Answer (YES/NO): NO